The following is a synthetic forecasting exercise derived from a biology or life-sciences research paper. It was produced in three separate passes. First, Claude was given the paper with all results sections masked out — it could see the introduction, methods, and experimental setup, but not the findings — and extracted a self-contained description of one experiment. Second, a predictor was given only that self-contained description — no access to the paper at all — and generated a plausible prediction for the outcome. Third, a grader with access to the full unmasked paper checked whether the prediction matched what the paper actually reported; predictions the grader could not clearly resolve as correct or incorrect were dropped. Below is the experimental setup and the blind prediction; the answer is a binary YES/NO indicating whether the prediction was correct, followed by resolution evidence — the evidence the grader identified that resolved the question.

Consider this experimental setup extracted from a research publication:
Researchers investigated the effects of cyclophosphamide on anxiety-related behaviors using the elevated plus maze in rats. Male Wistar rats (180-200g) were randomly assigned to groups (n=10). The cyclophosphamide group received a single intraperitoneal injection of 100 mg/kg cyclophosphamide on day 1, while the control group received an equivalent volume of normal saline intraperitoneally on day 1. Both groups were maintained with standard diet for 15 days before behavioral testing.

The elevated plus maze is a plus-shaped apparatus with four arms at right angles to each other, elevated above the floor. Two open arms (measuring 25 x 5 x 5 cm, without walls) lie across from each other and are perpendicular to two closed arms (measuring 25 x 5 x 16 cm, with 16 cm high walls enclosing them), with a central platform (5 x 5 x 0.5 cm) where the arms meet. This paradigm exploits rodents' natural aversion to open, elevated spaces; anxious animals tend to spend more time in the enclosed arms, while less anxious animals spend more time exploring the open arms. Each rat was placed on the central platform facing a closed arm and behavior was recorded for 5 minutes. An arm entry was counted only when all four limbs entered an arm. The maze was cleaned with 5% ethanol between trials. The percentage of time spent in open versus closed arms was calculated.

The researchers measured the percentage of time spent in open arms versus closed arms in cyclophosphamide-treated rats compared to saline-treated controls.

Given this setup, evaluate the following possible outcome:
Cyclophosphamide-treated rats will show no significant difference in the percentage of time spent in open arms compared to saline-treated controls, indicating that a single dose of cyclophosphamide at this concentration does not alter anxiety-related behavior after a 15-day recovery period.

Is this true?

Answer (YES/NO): NO